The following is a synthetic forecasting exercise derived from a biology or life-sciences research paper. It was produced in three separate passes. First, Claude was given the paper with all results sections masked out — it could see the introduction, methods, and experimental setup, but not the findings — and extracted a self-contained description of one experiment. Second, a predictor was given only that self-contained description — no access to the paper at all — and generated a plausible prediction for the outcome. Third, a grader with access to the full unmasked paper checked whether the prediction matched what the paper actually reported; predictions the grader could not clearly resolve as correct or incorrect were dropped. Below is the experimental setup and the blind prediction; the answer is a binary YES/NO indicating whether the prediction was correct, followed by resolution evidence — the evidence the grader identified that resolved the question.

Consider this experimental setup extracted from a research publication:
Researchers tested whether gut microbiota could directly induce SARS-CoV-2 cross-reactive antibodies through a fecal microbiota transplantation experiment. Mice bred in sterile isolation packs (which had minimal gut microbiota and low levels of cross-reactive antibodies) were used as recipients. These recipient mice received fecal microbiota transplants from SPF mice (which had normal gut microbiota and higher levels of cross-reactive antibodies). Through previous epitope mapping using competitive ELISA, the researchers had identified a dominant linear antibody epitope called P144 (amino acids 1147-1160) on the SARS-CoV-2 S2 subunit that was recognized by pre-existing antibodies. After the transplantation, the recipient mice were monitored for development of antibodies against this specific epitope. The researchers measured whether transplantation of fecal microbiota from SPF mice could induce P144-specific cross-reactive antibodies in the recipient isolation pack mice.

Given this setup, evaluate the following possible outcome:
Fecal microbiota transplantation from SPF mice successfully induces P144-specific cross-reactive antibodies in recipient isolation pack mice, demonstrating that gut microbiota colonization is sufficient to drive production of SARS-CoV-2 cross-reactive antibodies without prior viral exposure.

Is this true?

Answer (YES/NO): YES